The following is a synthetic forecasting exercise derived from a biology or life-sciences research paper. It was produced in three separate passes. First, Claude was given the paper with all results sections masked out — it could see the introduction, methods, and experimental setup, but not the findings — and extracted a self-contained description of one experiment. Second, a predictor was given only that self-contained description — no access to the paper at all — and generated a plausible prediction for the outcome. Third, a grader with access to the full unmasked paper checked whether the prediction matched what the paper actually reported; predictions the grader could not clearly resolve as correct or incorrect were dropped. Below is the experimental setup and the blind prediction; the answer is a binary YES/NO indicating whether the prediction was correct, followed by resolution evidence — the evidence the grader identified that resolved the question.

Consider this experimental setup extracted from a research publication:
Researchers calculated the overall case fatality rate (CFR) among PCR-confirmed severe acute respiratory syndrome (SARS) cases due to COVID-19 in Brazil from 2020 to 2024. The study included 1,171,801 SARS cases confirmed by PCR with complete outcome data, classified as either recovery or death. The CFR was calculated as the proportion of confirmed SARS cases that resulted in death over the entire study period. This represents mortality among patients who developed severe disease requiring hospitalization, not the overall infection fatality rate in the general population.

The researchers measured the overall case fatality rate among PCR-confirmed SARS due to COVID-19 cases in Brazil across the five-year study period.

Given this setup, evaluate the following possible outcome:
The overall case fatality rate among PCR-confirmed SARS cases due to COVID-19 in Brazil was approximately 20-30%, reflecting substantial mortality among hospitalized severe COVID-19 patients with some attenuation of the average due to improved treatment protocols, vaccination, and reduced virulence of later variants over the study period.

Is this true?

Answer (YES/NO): NO